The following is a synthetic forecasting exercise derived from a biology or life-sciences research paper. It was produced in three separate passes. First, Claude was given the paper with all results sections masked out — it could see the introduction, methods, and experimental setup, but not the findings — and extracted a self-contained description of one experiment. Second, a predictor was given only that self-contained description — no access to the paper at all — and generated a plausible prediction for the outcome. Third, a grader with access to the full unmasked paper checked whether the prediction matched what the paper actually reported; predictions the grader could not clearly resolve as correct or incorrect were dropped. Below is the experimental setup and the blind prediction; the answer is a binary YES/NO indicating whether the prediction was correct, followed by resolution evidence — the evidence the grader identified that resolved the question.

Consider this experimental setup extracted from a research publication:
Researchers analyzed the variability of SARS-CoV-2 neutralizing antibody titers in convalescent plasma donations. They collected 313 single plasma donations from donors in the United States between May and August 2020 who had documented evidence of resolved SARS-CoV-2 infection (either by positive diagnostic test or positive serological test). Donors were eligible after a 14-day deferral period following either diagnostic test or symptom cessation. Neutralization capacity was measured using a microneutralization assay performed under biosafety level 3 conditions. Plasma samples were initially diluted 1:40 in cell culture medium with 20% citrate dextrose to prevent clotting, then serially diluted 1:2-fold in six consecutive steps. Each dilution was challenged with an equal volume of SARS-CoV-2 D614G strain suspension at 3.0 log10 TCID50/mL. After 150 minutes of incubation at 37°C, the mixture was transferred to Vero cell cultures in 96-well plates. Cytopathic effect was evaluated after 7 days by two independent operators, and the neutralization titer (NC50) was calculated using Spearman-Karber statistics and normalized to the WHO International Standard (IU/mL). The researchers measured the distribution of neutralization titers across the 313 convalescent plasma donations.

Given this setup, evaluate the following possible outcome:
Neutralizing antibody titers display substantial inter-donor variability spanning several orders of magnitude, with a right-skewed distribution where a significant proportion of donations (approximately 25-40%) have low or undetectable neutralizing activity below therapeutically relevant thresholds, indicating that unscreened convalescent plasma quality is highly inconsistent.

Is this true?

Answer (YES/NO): YES